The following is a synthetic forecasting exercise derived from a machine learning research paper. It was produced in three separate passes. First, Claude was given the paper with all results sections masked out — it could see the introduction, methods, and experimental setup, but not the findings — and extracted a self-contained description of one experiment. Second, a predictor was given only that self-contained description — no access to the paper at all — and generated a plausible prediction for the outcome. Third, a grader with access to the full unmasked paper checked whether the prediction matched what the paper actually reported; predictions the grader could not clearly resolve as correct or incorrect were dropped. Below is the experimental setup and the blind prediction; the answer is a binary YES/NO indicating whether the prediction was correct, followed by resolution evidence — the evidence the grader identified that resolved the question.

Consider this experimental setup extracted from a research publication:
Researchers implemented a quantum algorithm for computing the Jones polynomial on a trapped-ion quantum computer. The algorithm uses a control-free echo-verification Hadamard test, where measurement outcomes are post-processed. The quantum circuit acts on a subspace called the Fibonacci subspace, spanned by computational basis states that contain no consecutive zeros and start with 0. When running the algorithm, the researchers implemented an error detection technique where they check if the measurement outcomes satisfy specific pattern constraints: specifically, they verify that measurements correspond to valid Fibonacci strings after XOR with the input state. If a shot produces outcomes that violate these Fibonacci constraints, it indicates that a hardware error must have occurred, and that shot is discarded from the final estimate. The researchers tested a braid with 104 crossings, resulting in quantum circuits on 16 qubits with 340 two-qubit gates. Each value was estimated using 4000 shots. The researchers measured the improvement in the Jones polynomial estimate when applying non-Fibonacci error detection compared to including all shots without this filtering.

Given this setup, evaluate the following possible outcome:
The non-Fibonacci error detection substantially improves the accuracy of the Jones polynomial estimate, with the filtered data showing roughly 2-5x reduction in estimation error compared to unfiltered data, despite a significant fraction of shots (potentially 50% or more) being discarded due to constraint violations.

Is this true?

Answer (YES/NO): NO